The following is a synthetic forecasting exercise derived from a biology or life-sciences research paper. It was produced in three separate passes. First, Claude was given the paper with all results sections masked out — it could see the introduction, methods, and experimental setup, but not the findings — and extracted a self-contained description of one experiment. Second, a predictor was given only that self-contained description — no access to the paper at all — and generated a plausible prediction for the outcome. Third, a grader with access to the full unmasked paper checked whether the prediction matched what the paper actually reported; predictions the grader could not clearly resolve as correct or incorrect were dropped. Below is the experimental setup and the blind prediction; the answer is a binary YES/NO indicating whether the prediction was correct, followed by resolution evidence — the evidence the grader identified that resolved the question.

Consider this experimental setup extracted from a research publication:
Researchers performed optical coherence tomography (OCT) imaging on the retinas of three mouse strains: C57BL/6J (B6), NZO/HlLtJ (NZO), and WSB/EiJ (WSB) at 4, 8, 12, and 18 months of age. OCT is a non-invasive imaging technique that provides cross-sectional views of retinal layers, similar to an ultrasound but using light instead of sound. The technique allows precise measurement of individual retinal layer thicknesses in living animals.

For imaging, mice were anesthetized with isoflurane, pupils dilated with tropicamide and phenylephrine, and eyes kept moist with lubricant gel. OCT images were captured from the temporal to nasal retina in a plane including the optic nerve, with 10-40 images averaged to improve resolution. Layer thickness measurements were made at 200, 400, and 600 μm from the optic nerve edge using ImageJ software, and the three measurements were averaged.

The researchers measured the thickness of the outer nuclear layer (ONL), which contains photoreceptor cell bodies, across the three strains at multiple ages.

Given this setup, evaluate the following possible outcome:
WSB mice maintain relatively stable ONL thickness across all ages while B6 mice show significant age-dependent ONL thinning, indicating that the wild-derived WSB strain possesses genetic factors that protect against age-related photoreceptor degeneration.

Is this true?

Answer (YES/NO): NO